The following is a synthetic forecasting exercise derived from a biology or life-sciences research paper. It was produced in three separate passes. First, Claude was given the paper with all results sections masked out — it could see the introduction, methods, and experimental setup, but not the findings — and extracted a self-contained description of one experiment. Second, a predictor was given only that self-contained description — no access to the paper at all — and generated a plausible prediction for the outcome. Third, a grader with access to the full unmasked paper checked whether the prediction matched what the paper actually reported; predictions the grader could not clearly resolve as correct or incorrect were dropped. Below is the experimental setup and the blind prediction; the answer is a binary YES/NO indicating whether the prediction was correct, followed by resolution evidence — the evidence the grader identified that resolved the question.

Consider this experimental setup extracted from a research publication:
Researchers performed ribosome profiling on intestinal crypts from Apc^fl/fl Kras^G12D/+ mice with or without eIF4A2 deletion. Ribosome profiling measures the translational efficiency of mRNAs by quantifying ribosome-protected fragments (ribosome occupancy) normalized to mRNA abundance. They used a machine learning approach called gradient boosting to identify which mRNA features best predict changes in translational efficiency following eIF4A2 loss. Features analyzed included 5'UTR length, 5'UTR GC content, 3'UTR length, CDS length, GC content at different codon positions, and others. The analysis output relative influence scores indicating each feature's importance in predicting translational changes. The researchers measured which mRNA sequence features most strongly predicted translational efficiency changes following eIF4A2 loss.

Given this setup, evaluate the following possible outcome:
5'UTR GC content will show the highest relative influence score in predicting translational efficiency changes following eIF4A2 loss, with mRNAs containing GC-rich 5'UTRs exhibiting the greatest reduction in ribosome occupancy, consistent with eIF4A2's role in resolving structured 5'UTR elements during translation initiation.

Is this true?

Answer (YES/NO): NO